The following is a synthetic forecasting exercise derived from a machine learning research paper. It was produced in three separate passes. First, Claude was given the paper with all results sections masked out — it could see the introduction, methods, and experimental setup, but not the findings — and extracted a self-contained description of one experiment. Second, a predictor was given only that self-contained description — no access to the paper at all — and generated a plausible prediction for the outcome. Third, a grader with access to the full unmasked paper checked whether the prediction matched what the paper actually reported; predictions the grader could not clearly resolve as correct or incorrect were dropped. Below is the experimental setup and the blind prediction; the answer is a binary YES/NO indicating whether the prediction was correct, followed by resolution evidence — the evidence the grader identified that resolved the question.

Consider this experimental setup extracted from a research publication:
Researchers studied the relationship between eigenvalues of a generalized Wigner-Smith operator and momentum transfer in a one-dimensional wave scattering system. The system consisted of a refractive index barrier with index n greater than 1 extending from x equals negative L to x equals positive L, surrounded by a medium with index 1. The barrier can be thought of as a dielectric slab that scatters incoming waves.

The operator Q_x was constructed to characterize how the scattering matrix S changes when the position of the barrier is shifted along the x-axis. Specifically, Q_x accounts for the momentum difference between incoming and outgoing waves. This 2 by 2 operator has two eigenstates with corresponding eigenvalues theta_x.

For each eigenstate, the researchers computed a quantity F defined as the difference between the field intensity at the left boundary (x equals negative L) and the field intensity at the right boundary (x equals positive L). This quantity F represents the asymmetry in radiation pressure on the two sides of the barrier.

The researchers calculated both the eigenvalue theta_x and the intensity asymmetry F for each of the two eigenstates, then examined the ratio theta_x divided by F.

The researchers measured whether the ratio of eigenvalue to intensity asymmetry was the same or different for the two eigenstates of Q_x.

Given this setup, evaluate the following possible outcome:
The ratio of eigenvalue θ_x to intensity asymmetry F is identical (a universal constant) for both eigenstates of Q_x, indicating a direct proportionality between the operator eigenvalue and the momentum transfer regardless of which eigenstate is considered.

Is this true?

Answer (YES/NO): YES